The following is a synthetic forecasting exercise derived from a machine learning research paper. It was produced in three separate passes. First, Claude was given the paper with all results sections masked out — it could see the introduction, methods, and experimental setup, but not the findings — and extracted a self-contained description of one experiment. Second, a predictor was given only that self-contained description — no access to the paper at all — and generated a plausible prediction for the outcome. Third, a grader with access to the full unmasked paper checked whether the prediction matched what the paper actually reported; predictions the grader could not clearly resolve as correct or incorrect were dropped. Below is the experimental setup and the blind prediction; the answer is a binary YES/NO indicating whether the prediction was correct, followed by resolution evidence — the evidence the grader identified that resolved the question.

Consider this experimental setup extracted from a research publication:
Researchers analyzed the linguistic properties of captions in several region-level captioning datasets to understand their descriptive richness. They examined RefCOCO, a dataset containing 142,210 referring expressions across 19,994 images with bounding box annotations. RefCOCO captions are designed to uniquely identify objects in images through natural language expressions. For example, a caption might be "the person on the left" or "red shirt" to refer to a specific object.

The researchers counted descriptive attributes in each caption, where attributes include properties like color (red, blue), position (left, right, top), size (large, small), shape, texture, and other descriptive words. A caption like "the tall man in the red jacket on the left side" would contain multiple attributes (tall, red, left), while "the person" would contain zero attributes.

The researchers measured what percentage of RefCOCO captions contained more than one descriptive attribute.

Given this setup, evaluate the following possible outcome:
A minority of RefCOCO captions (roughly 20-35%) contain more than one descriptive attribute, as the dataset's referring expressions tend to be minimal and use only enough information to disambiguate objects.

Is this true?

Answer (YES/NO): NO